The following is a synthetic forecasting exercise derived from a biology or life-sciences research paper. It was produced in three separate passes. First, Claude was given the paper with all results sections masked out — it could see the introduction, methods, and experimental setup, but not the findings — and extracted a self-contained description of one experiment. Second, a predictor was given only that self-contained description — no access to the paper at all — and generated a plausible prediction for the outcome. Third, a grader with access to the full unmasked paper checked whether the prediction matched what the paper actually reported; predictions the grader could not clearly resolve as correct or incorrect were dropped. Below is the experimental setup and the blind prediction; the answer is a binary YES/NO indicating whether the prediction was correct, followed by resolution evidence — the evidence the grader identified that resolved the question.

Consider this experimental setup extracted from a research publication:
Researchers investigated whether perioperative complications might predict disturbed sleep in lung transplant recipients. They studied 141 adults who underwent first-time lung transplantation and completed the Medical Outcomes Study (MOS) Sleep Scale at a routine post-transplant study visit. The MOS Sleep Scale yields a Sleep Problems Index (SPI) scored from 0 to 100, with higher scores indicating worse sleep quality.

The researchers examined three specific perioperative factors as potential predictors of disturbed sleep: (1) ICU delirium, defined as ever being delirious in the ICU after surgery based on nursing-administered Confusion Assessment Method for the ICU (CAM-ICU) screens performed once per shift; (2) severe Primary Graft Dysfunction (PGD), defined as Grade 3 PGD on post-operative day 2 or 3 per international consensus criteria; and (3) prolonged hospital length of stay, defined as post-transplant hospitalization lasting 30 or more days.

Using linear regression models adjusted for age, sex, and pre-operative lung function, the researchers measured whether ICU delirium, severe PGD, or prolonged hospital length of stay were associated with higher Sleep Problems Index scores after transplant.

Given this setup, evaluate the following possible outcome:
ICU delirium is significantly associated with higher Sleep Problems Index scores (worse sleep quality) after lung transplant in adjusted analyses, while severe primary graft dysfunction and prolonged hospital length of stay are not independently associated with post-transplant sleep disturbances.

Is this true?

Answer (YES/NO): NO